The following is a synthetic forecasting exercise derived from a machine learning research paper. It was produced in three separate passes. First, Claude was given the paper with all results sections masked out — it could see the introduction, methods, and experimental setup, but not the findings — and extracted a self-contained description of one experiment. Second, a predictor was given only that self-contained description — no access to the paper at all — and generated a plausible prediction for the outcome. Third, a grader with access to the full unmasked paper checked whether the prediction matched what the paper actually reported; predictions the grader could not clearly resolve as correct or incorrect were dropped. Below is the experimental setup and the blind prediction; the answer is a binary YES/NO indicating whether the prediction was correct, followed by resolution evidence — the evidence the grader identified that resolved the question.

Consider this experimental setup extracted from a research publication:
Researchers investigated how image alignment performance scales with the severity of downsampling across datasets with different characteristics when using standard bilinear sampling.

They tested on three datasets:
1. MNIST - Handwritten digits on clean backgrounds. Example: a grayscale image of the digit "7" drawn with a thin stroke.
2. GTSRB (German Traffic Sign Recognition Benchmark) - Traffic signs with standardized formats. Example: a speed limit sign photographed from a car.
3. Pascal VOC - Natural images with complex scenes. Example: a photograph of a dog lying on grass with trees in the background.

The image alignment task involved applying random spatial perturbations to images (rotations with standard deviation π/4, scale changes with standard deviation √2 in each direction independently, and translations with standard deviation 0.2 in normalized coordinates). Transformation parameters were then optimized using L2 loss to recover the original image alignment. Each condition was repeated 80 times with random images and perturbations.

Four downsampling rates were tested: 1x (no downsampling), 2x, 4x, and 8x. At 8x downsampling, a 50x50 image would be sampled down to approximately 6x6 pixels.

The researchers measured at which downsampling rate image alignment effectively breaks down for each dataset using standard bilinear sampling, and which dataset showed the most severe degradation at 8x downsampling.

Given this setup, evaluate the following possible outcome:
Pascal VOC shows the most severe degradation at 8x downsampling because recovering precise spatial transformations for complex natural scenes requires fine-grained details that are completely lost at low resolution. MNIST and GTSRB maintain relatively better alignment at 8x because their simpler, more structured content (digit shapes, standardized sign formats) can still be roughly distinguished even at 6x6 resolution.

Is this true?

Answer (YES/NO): YES